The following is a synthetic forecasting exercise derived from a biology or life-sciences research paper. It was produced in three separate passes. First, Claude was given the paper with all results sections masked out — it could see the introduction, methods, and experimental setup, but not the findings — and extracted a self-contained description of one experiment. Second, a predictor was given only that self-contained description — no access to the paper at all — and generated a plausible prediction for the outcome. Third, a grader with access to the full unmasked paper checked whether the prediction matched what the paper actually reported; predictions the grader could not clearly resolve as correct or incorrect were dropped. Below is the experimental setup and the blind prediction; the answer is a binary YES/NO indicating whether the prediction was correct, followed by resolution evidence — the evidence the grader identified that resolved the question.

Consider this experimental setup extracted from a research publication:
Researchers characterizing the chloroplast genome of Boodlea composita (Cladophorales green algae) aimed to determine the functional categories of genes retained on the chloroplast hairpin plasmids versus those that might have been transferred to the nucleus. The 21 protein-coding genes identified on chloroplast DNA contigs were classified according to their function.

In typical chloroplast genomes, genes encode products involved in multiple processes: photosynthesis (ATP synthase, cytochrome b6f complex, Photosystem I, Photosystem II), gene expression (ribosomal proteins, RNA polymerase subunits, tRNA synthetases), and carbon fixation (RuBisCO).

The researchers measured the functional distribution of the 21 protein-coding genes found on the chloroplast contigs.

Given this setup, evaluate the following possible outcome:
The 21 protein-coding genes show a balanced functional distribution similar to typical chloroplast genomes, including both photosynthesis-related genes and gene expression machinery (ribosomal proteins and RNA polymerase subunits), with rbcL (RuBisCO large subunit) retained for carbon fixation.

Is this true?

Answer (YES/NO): NO